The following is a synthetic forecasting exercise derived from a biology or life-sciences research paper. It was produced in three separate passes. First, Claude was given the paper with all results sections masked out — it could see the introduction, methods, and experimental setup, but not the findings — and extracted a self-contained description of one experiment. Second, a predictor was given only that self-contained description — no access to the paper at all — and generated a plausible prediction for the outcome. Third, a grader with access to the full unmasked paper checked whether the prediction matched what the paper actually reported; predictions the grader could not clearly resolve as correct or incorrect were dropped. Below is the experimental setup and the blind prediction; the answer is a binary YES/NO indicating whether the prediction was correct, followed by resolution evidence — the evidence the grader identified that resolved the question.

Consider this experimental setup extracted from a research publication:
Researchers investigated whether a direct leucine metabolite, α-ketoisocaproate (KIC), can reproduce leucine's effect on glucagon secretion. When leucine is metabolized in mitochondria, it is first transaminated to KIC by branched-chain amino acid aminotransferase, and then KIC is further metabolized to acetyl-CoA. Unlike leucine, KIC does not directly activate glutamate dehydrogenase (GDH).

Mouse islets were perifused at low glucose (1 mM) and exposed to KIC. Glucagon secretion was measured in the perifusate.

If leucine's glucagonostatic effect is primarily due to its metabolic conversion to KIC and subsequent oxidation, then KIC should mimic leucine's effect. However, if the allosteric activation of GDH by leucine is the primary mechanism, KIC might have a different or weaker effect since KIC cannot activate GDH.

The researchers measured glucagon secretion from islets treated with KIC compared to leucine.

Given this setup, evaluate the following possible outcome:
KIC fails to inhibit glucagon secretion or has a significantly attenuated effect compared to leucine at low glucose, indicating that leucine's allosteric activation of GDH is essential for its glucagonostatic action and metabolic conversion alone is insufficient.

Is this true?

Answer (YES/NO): NO